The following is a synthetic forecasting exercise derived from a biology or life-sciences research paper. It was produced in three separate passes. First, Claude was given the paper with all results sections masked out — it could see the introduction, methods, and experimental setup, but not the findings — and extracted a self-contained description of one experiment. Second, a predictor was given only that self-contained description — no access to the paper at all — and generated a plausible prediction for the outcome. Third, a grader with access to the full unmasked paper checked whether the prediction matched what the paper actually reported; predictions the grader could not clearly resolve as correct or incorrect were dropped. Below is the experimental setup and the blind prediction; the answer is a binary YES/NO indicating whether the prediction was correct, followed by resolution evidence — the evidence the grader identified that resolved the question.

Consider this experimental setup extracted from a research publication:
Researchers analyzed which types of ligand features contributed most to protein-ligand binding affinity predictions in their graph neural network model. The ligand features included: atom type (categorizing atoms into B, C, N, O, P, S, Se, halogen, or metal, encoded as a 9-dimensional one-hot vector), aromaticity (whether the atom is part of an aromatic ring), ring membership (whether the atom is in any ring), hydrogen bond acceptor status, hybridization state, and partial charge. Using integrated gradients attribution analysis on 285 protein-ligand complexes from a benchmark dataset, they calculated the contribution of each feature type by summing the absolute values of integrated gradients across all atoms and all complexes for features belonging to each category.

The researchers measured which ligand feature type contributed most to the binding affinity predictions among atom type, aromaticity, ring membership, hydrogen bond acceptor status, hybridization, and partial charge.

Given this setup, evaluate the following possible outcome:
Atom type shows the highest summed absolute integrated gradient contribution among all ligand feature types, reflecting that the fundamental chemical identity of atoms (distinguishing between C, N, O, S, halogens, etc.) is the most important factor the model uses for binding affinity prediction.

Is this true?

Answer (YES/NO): NO